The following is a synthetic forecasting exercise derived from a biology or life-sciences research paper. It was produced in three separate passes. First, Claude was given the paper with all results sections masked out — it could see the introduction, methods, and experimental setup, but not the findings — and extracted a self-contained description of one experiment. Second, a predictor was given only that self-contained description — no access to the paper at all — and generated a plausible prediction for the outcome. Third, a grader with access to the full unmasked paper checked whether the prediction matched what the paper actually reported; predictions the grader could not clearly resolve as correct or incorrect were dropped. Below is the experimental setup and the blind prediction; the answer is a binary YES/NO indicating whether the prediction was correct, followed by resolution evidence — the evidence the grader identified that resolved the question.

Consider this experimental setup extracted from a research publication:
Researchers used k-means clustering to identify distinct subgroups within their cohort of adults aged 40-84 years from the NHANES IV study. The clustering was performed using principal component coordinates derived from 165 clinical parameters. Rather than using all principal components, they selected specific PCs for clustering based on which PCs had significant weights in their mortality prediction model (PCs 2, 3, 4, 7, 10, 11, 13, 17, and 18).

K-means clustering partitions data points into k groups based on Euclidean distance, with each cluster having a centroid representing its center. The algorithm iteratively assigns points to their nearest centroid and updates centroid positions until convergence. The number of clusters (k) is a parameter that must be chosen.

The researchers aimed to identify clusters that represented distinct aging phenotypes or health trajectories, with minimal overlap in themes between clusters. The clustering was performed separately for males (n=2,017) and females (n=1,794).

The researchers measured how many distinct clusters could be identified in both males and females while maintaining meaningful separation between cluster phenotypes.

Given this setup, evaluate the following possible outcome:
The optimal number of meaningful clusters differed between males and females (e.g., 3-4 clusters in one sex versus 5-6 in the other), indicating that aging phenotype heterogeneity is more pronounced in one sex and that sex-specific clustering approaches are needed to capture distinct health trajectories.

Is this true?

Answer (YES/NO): NO